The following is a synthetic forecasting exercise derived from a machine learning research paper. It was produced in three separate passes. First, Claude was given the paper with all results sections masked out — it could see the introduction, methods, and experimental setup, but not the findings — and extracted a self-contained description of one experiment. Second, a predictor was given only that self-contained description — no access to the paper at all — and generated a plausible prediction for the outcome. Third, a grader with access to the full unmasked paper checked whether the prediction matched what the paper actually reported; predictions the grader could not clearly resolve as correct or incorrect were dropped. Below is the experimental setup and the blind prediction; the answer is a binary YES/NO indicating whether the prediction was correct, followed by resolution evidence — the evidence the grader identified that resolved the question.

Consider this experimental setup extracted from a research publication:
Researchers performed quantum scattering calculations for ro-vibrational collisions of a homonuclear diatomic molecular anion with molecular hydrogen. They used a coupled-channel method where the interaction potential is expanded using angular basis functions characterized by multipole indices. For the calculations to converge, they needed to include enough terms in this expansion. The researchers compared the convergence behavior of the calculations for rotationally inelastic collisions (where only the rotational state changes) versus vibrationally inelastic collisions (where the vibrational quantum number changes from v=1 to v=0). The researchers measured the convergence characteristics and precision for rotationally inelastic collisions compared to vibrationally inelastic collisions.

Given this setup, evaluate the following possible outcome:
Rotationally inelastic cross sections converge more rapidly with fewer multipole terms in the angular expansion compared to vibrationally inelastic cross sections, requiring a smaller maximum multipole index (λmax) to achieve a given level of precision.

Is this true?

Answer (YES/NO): YES